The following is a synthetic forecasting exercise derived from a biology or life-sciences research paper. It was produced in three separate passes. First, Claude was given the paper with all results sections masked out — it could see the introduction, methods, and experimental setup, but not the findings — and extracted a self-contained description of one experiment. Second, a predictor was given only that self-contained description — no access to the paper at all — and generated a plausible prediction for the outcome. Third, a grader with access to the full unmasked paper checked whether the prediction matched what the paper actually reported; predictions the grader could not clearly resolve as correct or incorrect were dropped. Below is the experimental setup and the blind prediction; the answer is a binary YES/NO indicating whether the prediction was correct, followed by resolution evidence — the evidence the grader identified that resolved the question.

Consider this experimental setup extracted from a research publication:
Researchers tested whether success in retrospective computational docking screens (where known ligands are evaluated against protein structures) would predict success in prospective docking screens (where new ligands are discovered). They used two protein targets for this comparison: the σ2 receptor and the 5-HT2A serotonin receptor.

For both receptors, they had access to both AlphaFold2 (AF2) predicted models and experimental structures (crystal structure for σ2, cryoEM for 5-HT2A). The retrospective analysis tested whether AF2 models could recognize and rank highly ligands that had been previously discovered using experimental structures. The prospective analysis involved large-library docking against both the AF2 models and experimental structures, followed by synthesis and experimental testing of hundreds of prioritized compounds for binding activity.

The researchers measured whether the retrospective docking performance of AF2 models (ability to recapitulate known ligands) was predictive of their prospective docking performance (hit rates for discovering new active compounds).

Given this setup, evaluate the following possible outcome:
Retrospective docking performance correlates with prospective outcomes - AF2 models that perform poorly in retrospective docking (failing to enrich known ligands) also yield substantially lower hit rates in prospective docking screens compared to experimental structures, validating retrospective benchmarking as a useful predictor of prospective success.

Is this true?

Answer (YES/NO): NO